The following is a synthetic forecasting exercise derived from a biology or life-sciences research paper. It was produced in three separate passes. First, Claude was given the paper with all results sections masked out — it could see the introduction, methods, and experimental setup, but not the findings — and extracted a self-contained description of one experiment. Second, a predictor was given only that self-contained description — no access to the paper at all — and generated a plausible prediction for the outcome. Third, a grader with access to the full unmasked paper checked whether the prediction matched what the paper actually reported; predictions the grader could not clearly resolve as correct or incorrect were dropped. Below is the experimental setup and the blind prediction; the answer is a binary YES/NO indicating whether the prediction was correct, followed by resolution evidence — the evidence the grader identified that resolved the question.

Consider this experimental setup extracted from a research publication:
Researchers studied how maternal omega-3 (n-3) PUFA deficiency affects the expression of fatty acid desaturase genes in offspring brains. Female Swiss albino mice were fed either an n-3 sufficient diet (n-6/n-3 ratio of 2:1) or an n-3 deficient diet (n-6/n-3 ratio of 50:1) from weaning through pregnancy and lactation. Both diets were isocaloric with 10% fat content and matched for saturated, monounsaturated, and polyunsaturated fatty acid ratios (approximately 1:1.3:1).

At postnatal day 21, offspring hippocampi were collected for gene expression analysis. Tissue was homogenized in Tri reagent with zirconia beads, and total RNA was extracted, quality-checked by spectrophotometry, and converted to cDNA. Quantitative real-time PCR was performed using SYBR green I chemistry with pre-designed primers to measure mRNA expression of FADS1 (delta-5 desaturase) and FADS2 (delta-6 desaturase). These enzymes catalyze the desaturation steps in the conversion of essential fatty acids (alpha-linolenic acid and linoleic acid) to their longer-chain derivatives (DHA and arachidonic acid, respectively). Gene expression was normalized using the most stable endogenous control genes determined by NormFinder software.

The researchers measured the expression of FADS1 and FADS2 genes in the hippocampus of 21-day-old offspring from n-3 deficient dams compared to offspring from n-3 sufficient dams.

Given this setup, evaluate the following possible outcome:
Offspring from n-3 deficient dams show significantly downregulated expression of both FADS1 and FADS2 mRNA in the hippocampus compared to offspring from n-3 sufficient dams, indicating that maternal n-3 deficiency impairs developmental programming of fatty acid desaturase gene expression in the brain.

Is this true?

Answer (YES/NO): NO